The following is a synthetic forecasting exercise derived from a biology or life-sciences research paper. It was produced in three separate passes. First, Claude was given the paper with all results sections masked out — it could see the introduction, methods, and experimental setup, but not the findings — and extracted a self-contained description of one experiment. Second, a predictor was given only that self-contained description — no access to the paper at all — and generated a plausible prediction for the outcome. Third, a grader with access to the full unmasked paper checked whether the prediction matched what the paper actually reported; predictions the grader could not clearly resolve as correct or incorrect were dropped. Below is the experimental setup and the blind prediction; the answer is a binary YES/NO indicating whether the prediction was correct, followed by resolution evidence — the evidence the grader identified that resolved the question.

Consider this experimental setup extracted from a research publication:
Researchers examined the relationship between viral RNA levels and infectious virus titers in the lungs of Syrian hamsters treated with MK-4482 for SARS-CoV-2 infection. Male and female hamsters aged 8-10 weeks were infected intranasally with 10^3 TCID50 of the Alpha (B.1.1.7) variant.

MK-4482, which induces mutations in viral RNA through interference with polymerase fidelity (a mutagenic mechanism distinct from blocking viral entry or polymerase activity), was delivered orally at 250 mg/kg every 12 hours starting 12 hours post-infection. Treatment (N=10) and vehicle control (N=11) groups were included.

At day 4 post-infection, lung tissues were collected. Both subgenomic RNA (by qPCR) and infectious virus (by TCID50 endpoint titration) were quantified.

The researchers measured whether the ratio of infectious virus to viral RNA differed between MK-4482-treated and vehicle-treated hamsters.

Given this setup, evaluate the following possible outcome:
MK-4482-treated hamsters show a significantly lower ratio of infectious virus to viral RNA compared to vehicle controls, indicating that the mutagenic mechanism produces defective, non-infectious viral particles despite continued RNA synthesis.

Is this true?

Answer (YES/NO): YES